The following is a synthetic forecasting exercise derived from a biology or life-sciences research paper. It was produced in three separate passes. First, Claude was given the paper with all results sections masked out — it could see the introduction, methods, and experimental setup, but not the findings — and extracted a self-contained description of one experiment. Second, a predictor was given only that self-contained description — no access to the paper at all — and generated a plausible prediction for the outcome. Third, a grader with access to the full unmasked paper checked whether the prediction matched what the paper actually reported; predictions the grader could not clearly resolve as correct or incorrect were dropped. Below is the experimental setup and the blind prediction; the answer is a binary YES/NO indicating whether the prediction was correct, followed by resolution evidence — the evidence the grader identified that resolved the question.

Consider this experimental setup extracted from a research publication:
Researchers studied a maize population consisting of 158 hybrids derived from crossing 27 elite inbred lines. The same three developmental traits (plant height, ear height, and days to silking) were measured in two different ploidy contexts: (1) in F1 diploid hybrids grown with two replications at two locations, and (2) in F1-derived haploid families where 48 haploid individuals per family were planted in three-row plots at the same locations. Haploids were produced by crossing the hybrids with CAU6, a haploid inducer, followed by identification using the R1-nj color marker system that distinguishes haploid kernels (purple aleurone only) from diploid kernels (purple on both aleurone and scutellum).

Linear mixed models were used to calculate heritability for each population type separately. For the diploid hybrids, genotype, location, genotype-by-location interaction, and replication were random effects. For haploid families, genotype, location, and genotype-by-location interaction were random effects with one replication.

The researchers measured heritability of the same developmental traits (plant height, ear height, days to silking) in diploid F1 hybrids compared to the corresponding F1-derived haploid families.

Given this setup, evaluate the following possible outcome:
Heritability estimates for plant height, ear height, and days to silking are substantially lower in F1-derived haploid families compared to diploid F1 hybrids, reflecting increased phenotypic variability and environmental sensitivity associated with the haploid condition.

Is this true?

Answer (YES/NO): NO